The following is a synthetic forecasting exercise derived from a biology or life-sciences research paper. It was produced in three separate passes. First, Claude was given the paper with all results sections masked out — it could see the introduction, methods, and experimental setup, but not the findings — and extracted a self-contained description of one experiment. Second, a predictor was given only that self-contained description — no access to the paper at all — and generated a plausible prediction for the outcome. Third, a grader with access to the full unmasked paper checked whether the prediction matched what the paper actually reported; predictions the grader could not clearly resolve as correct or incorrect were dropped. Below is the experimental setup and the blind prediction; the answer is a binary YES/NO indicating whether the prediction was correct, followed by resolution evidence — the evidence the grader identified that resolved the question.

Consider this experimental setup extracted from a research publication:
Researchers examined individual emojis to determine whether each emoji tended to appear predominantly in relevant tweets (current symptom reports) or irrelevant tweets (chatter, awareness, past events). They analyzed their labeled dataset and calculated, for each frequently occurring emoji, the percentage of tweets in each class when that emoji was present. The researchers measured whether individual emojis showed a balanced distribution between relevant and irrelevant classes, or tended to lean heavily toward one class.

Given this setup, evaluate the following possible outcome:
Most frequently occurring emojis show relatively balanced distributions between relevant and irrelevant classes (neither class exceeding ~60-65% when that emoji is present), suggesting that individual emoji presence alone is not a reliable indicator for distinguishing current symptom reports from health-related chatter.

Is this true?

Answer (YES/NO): NO